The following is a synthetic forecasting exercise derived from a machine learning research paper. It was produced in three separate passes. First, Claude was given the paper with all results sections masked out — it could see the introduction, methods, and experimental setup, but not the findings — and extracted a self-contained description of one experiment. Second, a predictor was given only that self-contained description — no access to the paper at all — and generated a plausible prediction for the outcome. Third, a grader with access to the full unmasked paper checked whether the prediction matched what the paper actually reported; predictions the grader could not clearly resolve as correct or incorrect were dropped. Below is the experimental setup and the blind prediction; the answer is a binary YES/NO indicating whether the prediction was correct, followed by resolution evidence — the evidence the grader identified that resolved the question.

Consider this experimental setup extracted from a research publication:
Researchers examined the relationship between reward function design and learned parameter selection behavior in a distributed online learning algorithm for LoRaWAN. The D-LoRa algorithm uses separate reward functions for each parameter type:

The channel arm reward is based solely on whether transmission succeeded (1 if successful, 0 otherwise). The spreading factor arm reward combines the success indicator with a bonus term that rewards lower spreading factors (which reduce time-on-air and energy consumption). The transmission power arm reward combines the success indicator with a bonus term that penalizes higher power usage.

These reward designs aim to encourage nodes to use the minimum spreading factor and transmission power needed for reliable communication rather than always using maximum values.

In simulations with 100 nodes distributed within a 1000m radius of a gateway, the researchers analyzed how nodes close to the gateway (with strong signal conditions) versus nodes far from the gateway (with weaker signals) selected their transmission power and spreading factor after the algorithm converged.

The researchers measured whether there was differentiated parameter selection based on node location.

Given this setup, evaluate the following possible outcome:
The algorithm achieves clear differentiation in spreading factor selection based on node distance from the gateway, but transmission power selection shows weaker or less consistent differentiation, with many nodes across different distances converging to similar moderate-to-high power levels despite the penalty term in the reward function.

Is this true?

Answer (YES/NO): NO